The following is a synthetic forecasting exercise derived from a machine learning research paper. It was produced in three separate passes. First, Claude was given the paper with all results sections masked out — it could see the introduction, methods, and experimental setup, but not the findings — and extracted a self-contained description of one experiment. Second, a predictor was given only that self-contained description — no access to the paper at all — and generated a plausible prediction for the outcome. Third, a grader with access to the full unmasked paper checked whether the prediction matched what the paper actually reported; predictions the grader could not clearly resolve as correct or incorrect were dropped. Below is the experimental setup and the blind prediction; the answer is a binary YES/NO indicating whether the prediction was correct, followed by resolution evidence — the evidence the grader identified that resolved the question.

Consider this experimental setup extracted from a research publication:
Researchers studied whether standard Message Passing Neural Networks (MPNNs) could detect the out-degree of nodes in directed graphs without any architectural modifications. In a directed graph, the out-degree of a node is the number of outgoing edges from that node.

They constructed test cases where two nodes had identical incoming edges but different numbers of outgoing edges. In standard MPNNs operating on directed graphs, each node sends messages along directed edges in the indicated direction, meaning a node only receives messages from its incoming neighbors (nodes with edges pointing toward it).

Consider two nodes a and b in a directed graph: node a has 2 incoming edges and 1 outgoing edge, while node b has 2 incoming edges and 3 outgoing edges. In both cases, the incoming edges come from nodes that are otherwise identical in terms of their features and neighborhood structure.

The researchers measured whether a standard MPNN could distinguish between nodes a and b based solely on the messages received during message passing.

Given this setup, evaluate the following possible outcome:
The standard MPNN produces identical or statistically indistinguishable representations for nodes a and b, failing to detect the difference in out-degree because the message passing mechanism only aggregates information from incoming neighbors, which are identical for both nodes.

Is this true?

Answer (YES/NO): YES